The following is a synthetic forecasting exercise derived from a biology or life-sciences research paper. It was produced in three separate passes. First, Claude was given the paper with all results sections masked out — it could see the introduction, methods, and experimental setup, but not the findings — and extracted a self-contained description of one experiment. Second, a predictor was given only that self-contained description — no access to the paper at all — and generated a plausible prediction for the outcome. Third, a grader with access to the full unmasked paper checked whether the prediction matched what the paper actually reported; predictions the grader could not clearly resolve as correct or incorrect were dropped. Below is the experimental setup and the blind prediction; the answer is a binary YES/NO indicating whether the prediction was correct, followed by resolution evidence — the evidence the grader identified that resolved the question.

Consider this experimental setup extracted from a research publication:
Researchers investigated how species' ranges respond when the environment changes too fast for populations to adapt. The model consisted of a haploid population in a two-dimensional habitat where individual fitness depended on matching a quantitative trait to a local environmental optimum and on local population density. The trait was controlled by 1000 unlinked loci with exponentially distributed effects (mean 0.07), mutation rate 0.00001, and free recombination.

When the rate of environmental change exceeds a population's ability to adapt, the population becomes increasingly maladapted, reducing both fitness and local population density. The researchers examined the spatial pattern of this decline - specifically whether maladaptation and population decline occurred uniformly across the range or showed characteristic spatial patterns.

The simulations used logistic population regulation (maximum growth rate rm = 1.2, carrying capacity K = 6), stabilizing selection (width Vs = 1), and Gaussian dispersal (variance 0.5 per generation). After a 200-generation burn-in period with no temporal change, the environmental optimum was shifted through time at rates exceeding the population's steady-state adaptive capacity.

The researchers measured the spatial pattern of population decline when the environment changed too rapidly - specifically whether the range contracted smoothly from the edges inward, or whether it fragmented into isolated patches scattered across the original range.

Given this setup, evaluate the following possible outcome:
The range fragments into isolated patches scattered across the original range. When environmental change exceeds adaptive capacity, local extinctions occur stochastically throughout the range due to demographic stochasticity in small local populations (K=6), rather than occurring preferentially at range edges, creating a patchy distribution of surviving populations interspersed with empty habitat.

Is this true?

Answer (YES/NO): NO